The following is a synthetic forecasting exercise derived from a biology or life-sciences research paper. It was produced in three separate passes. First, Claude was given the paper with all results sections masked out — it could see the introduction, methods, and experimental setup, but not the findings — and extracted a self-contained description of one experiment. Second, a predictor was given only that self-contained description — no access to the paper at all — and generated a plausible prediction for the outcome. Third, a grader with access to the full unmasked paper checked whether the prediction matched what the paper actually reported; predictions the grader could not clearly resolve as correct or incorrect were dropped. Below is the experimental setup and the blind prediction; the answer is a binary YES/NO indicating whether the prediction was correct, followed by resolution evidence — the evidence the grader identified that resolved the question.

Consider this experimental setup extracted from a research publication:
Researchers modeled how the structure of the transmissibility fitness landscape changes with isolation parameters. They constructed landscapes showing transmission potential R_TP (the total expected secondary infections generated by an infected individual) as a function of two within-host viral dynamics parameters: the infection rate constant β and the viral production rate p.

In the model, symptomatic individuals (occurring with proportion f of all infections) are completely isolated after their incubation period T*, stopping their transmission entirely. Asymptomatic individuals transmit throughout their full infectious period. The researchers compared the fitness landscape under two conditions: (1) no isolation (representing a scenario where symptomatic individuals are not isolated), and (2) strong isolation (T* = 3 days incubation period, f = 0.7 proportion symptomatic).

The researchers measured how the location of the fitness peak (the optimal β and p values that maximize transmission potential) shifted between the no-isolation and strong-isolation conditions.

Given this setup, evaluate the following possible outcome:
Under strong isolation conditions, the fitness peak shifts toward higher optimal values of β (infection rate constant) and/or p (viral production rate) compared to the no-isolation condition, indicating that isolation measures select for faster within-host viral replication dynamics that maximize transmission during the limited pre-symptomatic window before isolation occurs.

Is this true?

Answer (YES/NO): YES